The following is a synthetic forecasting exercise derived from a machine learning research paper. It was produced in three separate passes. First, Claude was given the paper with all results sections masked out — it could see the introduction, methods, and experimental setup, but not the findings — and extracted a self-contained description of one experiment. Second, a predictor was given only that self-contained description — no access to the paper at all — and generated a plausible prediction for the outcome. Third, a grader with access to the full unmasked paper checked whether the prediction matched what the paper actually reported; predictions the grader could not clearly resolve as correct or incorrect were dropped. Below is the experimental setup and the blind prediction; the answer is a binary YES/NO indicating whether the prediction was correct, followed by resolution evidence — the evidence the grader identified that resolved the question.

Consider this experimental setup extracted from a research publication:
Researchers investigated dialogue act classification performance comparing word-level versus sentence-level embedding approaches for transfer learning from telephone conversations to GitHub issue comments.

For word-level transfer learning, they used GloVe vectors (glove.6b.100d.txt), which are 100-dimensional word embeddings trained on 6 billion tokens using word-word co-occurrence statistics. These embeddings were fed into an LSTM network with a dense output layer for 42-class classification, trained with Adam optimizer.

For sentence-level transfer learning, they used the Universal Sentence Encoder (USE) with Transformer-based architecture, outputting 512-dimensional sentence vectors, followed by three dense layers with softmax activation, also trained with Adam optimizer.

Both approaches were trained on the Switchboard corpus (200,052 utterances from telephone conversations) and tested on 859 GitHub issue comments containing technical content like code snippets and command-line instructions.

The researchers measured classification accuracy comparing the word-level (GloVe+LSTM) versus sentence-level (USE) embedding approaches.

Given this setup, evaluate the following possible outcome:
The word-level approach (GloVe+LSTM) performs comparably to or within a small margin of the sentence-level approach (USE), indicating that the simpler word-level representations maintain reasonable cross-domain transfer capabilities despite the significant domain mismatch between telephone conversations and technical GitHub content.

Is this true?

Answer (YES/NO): NO